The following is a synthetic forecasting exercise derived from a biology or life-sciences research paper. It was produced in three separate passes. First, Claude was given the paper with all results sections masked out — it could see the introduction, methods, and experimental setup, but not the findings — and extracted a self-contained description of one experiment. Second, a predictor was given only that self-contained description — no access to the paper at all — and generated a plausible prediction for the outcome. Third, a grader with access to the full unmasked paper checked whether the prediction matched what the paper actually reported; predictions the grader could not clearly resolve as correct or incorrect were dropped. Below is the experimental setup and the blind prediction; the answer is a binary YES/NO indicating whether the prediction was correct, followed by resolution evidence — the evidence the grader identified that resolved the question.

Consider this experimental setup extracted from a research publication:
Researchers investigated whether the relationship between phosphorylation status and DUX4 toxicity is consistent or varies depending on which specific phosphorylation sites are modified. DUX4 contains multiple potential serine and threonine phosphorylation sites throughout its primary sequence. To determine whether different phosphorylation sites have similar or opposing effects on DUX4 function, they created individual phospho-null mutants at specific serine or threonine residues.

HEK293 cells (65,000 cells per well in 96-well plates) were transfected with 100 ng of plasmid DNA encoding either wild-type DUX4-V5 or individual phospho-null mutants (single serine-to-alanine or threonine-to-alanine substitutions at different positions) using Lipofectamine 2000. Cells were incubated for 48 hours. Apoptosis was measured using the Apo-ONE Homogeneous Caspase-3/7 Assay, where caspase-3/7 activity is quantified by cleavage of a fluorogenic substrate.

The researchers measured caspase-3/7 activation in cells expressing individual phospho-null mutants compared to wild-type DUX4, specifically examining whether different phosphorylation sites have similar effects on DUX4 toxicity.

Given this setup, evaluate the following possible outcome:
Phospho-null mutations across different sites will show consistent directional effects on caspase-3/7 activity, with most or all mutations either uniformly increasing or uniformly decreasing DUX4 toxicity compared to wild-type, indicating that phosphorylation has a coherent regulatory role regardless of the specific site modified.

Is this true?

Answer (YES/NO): NO